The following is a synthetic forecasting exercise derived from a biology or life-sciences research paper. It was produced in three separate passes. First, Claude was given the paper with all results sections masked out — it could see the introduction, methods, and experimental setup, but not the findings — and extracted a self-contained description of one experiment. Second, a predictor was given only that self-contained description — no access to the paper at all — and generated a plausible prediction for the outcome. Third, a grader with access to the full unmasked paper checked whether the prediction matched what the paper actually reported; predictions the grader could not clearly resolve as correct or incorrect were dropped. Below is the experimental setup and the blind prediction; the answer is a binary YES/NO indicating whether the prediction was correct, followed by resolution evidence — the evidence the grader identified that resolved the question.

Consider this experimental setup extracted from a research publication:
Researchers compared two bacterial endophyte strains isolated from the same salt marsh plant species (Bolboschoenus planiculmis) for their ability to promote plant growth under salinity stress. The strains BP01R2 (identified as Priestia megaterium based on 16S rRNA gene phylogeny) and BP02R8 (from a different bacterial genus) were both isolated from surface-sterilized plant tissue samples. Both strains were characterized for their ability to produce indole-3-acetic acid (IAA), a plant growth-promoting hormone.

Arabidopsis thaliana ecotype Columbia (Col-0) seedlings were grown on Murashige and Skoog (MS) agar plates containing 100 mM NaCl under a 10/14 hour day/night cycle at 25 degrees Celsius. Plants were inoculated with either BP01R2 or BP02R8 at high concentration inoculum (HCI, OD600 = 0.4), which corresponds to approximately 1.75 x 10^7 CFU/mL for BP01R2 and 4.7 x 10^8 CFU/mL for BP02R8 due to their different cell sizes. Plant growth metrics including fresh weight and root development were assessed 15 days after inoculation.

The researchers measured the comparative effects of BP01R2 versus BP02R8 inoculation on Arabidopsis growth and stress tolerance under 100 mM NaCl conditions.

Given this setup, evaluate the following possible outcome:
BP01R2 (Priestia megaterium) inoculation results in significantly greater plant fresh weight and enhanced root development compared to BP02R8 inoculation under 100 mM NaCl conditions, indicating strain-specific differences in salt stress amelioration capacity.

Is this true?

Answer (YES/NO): NO